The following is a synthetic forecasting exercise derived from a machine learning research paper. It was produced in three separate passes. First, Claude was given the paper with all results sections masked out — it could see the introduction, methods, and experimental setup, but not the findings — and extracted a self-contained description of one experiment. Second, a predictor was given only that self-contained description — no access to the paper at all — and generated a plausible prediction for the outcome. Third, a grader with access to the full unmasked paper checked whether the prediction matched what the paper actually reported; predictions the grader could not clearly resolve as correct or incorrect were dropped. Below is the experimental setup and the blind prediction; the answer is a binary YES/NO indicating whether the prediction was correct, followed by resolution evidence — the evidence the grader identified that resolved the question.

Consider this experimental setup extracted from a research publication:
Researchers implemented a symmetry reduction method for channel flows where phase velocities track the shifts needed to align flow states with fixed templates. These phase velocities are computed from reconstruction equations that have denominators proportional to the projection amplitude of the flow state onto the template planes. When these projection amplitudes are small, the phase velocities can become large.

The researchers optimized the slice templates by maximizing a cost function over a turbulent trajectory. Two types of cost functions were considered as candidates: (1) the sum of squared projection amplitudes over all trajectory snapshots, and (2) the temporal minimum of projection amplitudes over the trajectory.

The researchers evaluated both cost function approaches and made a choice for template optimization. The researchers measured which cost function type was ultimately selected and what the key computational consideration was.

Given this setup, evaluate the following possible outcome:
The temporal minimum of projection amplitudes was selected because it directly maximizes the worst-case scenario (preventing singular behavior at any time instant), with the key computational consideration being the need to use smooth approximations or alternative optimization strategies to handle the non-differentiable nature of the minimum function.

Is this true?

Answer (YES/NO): NO